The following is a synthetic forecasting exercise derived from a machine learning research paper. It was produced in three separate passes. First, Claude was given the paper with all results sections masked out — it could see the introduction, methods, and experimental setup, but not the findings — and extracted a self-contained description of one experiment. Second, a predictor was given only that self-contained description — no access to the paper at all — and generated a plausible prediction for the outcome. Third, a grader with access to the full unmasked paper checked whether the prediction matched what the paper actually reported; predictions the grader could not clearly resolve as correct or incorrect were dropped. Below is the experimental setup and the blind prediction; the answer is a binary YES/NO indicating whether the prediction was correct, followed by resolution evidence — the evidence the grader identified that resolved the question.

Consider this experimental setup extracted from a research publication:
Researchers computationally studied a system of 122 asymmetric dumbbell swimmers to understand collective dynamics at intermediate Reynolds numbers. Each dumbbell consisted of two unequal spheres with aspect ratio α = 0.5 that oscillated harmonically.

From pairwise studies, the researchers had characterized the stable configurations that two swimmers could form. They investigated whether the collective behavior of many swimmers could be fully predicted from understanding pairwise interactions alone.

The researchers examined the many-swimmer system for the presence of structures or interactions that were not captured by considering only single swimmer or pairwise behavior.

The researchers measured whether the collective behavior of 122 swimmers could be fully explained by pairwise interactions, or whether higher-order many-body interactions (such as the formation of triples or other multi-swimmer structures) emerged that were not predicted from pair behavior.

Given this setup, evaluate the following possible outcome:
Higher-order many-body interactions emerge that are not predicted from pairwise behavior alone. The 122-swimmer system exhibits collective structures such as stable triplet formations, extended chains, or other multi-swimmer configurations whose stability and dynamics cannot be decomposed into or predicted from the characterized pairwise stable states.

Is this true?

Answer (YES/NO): YES